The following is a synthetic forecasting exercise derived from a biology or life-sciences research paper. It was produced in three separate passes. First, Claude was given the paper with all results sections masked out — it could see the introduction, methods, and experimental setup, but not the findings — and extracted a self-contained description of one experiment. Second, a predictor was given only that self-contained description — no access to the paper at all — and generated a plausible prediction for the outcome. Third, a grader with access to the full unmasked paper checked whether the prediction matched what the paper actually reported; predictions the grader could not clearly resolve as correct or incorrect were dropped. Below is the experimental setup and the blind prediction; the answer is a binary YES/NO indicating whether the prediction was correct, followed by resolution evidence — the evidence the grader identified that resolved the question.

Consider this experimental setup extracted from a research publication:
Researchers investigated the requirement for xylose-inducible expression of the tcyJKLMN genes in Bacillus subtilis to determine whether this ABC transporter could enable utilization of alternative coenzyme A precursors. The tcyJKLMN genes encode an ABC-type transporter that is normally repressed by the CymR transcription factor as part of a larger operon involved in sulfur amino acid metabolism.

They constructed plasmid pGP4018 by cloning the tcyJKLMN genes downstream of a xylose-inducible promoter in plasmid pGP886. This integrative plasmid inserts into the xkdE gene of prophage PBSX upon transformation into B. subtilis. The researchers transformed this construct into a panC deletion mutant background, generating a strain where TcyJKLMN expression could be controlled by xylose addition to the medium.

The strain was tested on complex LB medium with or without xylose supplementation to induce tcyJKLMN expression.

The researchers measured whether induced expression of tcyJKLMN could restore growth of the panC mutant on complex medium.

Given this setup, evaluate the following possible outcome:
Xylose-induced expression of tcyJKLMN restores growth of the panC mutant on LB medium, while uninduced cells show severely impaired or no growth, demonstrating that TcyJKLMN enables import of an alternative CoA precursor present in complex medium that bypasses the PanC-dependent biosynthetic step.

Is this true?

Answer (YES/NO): YES